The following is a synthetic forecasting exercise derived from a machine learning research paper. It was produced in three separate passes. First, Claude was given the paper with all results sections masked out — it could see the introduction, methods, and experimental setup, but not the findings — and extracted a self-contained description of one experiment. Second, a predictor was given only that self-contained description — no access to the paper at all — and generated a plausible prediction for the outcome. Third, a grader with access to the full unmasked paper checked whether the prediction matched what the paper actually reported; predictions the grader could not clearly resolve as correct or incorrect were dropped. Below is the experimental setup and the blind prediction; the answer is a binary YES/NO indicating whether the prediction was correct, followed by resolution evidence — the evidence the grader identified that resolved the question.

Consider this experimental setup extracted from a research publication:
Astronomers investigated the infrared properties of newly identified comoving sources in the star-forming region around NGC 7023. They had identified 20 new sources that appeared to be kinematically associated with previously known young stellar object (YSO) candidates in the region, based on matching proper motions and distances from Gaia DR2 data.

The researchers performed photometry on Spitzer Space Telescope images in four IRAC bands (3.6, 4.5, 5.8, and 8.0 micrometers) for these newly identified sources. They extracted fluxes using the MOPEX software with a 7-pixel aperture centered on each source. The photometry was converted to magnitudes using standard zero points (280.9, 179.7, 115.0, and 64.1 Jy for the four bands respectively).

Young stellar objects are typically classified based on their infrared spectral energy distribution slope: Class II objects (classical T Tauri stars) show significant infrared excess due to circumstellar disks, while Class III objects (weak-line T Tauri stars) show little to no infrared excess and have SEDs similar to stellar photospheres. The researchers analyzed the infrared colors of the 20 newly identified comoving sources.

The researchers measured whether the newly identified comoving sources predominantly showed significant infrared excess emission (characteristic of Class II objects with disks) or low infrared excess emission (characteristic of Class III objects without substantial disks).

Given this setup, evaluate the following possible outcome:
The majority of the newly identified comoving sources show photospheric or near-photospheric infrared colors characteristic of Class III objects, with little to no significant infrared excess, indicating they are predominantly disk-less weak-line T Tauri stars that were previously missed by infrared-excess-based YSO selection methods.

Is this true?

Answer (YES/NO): YES